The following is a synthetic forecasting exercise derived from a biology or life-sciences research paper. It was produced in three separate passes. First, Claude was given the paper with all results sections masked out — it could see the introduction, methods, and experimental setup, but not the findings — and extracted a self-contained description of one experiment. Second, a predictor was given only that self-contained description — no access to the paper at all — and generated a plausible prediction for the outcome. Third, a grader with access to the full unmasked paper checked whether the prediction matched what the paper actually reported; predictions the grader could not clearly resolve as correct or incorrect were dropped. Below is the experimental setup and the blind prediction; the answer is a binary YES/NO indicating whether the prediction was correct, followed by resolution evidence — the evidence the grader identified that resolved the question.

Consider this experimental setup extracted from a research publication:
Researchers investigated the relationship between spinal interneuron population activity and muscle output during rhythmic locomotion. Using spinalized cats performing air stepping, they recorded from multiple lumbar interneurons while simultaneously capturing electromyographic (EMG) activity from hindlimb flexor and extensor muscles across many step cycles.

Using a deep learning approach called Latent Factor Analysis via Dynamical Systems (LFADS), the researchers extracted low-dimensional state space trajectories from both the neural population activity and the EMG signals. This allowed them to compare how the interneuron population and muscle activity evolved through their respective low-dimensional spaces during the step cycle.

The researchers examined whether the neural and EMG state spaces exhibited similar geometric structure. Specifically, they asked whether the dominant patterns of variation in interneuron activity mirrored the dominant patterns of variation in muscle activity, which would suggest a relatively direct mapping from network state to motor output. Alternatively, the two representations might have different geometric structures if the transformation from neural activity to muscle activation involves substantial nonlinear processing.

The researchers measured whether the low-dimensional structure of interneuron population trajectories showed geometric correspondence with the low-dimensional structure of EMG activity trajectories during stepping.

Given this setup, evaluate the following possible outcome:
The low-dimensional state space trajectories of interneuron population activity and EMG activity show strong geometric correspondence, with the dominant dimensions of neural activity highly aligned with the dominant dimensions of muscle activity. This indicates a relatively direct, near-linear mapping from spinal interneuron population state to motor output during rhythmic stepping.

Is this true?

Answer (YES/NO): NO